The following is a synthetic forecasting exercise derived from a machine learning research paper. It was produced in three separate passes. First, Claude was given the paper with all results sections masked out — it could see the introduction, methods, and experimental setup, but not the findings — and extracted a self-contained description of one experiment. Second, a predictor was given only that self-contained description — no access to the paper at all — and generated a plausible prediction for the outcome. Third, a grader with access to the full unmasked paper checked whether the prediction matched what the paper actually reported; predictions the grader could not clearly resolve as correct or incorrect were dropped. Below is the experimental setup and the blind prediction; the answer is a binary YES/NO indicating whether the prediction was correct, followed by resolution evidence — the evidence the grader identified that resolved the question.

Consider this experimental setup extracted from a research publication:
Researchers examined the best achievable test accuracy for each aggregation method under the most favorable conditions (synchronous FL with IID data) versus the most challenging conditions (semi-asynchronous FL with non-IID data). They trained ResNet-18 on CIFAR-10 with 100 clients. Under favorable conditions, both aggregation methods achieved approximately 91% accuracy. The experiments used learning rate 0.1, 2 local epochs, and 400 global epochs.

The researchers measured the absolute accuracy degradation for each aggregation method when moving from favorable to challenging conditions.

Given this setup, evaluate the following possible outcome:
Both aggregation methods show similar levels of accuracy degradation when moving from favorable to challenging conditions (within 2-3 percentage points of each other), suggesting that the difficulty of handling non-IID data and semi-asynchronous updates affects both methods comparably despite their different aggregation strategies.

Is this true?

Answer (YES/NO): NO